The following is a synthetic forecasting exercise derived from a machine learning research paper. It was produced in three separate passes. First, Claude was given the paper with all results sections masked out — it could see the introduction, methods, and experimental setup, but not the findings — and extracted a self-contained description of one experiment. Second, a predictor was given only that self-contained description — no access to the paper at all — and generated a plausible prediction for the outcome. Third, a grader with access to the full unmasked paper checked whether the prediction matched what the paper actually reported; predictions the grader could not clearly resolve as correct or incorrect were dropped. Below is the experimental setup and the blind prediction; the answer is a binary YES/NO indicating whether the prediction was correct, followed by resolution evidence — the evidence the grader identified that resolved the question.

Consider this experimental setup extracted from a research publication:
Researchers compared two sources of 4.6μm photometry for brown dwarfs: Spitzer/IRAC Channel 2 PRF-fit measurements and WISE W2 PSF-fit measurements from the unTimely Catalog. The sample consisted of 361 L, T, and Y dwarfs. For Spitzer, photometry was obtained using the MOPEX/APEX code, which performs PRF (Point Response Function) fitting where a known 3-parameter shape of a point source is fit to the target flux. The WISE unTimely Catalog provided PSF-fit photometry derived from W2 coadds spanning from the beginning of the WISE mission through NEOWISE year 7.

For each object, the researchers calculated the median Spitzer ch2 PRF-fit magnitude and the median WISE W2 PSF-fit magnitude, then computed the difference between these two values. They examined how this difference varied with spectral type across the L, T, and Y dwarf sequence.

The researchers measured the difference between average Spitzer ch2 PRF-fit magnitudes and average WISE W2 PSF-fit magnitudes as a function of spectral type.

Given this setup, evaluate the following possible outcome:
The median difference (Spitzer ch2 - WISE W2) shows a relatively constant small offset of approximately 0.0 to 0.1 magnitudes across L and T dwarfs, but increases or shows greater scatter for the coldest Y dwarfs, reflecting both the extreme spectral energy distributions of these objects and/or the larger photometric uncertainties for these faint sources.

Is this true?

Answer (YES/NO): NO